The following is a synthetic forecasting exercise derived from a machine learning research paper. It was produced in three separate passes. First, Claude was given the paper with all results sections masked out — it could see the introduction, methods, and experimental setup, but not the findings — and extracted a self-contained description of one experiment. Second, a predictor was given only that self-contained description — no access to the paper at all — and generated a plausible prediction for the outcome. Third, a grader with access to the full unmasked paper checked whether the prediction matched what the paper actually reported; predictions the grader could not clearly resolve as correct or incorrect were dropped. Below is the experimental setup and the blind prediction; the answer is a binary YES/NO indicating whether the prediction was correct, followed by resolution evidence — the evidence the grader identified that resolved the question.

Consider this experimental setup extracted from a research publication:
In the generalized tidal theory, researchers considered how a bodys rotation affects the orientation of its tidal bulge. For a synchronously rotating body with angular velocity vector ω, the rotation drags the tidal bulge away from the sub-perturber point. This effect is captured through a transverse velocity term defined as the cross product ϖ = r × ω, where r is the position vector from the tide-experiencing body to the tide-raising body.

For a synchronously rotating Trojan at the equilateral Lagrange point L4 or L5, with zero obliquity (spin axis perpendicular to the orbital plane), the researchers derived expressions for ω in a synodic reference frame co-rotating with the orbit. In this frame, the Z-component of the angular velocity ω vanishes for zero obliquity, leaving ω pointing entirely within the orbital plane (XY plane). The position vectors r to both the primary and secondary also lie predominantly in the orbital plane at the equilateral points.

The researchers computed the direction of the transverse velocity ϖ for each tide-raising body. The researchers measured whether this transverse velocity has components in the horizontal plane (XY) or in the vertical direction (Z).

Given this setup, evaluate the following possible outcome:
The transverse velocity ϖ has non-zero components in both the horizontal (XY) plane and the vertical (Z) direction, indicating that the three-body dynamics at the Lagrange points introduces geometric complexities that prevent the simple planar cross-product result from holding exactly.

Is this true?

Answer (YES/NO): NO